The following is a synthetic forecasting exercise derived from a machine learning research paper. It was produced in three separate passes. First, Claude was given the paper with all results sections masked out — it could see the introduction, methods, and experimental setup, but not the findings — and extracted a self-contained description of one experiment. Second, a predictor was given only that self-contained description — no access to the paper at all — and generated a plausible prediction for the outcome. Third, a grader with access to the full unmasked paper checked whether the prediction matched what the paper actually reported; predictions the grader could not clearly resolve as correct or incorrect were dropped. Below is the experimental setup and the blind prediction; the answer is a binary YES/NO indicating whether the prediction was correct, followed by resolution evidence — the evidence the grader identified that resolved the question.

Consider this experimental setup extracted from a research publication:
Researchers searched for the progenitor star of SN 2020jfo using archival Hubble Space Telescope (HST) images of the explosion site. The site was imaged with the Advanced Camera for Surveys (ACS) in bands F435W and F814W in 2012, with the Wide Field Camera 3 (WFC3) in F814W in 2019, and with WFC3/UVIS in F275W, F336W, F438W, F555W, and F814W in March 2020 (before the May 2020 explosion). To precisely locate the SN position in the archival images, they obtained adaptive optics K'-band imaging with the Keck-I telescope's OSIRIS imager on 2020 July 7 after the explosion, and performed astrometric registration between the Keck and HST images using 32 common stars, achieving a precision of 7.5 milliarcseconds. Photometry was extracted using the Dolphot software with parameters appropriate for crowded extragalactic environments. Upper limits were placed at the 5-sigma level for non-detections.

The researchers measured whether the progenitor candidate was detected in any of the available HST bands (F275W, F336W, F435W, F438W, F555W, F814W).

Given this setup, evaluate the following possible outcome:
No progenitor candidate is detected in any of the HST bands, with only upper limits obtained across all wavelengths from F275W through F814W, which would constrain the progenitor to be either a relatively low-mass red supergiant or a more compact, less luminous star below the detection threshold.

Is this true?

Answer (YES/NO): NO